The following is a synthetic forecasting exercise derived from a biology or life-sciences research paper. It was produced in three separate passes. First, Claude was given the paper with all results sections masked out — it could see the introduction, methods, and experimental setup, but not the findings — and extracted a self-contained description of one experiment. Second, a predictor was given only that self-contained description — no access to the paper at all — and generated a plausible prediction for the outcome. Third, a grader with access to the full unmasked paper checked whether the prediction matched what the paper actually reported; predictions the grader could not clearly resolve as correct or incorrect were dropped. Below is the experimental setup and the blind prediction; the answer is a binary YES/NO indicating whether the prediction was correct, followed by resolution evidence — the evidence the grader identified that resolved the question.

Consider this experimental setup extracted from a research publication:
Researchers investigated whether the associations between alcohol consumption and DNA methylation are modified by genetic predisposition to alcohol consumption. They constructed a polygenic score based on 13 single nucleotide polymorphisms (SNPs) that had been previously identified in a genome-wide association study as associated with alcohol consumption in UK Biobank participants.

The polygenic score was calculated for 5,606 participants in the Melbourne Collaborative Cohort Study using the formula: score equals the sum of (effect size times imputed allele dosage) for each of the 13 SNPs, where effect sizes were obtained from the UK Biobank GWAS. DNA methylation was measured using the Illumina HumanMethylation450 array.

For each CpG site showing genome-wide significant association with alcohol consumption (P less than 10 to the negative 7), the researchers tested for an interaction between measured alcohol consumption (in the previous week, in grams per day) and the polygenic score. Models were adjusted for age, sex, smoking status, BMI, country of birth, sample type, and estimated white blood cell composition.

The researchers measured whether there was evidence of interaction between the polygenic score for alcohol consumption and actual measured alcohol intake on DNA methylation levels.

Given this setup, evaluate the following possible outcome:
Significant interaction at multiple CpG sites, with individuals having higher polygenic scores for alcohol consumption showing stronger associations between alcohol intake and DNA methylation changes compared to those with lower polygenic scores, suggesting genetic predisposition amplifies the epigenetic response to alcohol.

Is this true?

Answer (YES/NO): NO